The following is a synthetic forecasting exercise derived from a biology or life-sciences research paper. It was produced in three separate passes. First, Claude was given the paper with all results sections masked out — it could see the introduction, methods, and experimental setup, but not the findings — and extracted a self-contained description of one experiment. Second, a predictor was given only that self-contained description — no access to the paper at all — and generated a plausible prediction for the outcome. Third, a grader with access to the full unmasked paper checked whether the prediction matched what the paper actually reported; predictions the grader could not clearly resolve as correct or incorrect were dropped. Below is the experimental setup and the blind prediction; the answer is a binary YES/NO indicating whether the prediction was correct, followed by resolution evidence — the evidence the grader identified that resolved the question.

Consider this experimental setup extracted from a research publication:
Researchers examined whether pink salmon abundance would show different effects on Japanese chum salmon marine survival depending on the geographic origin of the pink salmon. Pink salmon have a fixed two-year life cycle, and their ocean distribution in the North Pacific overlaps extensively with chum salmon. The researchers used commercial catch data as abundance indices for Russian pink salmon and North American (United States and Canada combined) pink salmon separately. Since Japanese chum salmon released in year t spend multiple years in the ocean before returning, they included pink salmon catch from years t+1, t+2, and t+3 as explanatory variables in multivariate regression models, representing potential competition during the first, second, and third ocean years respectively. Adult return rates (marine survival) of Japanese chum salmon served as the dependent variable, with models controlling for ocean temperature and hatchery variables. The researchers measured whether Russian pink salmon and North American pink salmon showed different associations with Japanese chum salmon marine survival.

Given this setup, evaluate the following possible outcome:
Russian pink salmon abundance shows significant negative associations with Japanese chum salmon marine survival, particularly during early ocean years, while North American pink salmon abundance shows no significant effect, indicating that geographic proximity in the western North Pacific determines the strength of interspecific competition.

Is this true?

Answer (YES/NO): NO